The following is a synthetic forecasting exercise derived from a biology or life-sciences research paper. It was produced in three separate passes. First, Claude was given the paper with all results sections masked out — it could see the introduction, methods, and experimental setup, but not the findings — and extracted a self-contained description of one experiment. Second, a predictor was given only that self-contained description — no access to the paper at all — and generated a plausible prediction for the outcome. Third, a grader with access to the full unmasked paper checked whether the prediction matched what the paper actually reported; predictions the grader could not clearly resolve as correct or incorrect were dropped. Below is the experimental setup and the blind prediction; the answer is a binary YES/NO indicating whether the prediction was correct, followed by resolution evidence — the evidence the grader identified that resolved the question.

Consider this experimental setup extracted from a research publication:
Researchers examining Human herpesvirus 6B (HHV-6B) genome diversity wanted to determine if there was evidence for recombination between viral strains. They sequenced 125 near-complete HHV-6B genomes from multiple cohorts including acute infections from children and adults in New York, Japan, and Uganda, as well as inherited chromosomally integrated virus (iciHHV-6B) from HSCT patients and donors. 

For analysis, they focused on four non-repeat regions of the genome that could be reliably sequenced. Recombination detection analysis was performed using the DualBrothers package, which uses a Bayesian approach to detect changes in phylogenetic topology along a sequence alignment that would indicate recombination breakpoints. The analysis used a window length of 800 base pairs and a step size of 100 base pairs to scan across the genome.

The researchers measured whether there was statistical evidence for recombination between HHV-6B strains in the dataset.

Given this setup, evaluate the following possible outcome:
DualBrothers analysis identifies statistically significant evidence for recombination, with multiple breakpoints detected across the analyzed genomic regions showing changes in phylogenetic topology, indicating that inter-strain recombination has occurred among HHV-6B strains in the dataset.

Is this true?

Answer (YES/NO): YES